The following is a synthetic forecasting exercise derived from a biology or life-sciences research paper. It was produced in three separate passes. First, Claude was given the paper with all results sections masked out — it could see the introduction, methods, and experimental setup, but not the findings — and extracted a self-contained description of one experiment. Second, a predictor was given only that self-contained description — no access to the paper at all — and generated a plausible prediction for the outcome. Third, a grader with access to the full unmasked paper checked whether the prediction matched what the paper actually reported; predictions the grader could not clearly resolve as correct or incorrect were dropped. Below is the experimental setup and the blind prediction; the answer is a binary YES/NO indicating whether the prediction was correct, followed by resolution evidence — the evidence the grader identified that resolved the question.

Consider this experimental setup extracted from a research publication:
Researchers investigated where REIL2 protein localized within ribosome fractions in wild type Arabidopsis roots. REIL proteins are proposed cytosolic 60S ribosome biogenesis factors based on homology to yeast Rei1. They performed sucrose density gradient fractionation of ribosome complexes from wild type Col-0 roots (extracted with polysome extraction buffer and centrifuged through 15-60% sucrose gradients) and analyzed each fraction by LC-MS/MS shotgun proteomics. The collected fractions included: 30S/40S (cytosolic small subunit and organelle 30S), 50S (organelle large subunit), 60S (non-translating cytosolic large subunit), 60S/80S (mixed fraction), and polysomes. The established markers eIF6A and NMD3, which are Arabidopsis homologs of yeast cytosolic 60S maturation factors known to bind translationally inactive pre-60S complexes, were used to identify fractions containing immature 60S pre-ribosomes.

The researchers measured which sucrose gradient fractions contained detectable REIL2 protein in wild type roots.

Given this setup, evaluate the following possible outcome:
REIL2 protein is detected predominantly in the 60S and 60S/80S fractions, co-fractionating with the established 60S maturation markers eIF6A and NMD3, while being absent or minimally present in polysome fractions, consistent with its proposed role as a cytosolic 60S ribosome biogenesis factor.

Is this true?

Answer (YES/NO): YES